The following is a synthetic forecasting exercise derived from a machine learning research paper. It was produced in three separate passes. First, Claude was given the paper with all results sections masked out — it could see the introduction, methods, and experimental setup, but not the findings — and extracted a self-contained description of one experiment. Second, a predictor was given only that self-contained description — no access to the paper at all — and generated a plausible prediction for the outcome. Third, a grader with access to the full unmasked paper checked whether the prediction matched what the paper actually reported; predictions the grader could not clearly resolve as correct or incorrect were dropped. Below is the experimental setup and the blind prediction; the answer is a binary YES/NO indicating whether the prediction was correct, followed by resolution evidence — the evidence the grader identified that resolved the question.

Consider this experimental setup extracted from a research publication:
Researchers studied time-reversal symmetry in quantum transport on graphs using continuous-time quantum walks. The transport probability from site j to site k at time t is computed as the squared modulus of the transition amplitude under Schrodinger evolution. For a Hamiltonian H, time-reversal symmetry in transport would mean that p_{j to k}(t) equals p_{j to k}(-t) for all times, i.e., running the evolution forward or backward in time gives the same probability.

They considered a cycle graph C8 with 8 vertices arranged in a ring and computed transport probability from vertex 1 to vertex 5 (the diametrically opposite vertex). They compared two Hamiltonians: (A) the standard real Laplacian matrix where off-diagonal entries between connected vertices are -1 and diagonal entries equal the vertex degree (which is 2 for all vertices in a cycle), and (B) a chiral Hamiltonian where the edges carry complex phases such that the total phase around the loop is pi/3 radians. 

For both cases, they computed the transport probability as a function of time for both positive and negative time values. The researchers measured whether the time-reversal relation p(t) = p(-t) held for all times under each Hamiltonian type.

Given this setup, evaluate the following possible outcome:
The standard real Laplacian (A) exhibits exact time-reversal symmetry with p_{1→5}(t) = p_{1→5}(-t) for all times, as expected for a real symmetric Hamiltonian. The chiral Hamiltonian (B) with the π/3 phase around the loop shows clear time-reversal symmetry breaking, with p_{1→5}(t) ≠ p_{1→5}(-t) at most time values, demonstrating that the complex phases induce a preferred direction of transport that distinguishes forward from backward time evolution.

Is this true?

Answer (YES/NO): YES